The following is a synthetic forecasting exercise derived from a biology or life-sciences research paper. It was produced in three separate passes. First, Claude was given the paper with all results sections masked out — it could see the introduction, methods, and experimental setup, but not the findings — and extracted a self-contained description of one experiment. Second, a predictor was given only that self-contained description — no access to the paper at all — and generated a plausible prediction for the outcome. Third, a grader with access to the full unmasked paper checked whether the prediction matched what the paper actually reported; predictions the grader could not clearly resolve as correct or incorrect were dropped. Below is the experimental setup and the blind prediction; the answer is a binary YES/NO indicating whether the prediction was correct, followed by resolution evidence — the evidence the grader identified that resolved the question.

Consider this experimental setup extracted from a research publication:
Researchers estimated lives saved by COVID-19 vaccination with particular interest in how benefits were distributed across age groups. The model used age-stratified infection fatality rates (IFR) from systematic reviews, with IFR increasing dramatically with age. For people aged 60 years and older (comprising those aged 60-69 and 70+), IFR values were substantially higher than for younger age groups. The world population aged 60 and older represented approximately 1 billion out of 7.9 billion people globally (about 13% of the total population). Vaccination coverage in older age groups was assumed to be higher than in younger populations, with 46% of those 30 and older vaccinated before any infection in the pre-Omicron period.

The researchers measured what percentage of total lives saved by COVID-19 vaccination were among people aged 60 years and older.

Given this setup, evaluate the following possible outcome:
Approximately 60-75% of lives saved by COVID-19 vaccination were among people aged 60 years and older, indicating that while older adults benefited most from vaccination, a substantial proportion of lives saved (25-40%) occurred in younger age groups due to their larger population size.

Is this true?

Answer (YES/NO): NO